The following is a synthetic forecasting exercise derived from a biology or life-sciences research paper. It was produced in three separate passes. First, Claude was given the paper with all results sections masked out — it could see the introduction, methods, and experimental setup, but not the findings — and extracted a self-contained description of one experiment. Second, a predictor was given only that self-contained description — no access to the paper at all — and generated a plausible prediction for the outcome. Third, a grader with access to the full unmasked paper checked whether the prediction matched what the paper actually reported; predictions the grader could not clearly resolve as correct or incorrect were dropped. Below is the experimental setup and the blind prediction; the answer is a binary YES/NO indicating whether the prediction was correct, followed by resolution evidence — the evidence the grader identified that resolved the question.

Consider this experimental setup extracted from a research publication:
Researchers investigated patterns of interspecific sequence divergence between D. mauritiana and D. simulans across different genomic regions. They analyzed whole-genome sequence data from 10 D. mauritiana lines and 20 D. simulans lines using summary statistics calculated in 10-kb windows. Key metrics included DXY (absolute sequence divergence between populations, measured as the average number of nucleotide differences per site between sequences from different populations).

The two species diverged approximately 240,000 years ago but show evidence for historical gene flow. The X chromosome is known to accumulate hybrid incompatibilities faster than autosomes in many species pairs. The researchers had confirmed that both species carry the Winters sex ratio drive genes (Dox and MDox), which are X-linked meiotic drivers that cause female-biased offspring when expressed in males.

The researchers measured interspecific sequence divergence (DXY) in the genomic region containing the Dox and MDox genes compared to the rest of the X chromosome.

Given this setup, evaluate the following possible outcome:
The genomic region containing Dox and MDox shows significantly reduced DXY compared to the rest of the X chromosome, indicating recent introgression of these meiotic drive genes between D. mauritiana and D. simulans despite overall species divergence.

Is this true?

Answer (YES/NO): YES